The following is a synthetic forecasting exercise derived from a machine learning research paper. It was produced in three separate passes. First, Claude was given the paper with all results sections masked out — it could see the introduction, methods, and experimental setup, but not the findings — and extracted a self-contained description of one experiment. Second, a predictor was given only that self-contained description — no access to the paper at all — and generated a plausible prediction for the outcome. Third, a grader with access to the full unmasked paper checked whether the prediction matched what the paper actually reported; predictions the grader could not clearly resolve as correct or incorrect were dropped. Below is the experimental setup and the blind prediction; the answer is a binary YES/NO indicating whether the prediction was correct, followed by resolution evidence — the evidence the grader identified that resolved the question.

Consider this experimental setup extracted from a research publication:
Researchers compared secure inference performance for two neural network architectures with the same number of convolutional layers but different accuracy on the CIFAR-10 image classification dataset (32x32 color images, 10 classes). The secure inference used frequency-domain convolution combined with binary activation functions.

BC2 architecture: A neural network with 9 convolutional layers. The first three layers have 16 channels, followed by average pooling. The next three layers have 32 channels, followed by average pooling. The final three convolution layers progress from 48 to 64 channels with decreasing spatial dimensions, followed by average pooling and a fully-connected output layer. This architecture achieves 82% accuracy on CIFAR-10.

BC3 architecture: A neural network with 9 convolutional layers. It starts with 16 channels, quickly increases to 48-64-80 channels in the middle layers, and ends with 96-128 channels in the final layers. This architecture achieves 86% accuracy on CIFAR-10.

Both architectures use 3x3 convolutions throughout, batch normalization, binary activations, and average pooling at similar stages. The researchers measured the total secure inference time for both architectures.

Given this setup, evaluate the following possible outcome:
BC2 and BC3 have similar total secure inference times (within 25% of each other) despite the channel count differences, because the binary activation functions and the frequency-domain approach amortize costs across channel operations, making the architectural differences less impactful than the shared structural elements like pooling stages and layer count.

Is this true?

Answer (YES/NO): NO